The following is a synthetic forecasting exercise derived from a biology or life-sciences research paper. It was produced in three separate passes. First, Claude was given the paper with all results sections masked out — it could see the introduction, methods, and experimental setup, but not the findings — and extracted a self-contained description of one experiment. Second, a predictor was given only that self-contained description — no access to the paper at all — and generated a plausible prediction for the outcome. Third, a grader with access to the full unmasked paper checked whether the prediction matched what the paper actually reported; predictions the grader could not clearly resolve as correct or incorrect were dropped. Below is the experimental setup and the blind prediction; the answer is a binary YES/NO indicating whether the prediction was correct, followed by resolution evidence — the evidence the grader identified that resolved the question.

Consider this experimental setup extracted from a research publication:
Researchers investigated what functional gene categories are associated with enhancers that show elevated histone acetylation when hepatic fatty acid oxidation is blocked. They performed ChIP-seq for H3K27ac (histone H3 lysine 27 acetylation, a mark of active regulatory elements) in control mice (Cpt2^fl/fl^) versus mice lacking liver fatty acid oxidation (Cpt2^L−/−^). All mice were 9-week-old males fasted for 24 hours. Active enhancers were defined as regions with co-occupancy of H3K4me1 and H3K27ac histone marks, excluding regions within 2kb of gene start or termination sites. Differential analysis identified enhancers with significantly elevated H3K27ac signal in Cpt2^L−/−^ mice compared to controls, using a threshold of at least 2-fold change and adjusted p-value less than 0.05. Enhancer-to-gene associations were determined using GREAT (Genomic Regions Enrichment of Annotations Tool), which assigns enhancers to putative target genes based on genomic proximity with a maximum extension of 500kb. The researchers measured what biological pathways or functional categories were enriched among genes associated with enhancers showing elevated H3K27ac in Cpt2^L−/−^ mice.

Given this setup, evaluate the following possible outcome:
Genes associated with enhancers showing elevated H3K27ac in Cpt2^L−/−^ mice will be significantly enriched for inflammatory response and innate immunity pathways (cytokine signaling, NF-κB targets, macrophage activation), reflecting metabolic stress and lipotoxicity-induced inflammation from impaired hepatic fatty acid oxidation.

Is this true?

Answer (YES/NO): NO